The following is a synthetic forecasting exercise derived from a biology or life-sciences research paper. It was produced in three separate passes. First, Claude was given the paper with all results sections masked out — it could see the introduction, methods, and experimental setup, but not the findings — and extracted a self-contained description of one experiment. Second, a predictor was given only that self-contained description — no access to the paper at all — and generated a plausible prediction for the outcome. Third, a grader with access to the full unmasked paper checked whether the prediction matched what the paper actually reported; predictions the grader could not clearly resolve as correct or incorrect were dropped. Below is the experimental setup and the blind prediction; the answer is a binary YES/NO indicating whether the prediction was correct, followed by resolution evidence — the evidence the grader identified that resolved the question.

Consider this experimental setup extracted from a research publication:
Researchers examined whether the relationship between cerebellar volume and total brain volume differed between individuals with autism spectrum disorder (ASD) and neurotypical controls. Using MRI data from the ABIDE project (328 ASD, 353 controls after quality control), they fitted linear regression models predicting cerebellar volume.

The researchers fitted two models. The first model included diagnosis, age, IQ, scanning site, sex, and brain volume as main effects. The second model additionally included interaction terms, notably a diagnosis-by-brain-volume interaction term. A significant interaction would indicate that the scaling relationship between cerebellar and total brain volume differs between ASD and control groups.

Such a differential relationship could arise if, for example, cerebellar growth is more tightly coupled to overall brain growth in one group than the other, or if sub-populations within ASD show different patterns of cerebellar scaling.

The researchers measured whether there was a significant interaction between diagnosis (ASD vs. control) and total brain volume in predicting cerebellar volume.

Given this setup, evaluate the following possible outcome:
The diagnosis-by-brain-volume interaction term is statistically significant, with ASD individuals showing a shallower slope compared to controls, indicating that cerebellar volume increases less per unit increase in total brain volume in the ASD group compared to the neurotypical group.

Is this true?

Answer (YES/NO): NO